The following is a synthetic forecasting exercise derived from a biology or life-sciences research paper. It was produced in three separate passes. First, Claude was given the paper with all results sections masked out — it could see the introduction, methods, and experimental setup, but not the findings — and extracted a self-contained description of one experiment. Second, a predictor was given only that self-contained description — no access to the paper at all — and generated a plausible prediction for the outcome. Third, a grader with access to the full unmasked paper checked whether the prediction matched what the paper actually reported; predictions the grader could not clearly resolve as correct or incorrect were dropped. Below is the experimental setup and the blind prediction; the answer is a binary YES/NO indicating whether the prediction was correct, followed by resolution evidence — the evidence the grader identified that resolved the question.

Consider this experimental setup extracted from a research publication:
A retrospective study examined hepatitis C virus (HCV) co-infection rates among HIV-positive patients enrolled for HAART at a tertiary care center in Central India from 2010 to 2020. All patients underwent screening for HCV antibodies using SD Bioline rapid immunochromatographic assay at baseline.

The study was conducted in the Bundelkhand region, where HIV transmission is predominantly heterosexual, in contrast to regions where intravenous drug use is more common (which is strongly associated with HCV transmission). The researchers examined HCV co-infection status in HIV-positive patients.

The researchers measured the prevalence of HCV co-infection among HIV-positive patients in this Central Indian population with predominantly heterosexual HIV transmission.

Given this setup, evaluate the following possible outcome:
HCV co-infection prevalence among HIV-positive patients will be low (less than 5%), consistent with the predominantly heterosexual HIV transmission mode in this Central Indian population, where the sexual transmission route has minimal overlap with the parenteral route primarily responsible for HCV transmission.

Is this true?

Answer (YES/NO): YES